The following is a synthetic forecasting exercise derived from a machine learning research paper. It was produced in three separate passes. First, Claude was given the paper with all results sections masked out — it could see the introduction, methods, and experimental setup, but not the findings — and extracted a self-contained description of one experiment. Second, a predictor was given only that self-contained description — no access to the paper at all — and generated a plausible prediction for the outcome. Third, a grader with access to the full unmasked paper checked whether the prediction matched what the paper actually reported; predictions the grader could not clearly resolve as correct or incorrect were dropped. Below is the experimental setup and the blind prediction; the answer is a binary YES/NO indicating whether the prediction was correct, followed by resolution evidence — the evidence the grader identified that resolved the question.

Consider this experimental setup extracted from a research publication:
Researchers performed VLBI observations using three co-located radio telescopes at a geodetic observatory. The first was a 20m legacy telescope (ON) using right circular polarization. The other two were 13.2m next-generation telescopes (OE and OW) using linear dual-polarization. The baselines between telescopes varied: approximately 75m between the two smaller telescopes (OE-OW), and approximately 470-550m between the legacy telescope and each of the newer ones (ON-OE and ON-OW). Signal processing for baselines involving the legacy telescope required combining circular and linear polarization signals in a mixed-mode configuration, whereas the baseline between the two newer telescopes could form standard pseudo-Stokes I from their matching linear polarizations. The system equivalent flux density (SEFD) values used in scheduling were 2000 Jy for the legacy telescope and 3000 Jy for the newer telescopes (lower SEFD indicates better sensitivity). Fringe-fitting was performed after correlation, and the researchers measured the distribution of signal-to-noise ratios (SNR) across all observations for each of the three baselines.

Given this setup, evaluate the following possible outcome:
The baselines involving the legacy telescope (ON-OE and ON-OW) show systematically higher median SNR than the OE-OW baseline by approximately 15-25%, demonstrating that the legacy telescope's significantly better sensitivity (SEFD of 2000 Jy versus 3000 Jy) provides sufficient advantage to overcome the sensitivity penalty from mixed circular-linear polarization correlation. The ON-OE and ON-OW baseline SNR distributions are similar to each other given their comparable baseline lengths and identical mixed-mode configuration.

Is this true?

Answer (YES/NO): NO